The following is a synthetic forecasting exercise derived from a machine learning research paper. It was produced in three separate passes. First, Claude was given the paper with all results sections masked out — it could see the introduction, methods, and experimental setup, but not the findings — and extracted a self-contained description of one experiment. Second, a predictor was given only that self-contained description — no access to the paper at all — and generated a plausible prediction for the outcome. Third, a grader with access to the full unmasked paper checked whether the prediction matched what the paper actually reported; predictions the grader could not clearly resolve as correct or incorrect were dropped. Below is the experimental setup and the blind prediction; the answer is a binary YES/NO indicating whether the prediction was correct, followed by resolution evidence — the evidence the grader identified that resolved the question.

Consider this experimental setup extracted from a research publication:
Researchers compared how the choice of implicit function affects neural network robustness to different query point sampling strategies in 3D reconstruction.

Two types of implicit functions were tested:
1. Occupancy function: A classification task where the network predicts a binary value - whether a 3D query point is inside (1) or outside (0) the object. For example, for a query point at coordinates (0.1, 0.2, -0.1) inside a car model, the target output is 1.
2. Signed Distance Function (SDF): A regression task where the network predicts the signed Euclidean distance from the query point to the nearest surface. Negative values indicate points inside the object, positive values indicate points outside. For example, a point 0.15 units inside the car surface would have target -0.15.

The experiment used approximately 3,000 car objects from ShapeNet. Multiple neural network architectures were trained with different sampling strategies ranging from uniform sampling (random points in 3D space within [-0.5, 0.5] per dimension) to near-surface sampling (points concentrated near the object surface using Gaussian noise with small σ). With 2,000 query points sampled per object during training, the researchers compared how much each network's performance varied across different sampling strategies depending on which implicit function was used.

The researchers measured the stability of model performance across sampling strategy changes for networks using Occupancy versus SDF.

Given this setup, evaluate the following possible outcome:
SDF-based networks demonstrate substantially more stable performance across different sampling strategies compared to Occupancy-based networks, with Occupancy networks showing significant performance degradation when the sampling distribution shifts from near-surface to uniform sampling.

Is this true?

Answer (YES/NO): NO